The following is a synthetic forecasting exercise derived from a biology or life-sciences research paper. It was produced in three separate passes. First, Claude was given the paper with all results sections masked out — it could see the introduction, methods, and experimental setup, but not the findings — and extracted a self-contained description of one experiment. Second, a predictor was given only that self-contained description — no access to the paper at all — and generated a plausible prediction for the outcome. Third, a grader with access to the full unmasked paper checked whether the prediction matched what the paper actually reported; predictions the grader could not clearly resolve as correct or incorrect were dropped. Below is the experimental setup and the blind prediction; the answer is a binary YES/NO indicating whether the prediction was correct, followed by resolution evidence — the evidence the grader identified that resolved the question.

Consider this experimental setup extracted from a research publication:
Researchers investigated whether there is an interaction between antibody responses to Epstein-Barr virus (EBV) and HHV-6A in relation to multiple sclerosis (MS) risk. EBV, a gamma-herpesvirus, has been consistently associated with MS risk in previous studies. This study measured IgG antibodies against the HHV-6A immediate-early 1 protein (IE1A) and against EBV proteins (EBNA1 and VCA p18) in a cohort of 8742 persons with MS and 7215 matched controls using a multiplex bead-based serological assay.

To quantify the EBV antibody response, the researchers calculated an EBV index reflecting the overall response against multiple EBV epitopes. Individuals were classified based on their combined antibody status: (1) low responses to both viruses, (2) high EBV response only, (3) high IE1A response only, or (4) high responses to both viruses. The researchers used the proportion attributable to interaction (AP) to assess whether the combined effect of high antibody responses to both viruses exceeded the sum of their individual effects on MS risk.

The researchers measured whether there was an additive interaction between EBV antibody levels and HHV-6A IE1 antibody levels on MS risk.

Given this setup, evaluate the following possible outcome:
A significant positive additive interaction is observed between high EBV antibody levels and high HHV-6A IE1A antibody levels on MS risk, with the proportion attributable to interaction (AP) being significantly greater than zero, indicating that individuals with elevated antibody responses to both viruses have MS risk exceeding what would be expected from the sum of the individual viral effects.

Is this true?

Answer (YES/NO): YES